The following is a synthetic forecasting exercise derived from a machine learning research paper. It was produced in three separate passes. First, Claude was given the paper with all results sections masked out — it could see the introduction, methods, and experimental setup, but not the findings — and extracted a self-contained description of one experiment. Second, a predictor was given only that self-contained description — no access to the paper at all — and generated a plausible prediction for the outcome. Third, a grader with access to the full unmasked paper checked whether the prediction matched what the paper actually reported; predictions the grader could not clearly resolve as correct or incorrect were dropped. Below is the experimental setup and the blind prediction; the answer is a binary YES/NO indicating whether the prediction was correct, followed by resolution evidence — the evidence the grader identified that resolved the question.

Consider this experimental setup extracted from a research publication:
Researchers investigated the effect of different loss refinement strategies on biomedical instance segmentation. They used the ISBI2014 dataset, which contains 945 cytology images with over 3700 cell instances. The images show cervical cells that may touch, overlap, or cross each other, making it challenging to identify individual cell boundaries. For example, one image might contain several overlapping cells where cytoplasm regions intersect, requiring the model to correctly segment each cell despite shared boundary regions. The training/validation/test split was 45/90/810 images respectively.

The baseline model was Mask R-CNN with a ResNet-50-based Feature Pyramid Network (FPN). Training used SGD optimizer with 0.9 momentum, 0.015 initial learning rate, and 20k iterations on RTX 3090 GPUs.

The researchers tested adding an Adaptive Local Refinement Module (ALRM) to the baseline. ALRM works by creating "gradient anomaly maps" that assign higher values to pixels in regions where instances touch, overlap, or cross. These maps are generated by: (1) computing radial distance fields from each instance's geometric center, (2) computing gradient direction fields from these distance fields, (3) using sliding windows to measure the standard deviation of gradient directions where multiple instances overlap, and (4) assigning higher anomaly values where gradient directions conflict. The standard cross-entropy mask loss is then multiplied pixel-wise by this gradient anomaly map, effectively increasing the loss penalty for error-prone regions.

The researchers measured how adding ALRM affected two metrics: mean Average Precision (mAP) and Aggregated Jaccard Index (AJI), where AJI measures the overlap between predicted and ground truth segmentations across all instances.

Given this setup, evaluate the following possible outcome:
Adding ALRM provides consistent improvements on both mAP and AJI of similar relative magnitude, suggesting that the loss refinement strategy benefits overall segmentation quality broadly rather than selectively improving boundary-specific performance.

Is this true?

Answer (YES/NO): NO